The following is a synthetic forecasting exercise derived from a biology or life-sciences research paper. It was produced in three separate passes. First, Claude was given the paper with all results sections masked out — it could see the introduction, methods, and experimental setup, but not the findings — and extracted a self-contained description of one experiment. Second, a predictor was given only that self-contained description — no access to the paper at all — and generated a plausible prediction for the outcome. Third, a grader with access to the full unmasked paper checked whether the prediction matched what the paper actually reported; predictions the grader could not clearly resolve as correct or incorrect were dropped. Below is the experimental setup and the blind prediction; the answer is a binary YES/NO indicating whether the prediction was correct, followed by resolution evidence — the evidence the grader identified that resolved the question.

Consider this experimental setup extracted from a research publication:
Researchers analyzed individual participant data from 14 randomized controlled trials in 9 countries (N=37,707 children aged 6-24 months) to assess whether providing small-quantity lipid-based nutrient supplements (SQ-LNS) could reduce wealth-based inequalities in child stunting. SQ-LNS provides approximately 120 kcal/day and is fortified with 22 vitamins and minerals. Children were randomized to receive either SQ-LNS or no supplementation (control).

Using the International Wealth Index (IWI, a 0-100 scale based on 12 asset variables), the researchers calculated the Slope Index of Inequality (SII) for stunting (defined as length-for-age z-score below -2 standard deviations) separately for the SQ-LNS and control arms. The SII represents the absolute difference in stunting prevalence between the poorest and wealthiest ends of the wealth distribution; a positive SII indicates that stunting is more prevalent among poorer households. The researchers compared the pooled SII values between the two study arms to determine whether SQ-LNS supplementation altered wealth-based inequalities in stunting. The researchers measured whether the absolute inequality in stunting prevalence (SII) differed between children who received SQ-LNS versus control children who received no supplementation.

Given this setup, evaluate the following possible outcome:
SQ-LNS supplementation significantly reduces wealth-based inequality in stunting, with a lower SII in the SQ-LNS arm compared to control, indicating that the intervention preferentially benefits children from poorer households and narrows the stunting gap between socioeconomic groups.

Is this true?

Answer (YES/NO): NO